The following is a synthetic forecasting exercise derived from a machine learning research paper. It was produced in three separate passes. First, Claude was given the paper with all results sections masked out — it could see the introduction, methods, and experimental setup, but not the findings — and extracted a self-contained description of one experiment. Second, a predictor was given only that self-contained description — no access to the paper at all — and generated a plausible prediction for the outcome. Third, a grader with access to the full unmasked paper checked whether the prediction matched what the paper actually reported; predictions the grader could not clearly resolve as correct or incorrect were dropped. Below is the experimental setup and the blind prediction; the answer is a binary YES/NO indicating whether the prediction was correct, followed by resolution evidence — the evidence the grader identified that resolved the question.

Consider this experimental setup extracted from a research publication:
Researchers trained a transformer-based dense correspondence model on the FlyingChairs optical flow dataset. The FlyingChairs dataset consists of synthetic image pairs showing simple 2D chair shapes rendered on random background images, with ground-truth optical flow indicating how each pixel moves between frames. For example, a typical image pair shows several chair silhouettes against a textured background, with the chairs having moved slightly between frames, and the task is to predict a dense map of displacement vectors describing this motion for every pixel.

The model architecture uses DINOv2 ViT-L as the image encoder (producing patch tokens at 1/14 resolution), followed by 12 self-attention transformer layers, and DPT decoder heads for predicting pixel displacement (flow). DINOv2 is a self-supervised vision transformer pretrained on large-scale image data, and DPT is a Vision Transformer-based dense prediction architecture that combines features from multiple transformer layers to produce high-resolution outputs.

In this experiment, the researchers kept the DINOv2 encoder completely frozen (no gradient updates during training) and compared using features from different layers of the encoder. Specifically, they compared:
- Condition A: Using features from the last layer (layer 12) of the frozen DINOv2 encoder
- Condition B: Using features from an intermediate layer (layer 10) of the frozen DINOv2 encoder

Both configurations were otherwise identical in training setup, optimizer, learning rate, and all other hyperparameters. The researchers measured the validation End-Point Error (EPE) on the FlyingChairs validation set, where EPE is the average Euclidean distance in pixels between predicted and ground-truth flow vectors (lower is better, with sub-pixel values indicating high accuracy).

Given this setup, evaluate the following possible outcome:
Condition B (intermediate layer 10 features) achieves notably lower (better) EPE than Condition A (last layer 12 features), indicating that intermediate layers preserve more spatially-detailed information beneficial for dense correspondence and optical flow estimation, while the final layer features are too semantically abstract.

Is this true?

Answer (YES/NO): YES